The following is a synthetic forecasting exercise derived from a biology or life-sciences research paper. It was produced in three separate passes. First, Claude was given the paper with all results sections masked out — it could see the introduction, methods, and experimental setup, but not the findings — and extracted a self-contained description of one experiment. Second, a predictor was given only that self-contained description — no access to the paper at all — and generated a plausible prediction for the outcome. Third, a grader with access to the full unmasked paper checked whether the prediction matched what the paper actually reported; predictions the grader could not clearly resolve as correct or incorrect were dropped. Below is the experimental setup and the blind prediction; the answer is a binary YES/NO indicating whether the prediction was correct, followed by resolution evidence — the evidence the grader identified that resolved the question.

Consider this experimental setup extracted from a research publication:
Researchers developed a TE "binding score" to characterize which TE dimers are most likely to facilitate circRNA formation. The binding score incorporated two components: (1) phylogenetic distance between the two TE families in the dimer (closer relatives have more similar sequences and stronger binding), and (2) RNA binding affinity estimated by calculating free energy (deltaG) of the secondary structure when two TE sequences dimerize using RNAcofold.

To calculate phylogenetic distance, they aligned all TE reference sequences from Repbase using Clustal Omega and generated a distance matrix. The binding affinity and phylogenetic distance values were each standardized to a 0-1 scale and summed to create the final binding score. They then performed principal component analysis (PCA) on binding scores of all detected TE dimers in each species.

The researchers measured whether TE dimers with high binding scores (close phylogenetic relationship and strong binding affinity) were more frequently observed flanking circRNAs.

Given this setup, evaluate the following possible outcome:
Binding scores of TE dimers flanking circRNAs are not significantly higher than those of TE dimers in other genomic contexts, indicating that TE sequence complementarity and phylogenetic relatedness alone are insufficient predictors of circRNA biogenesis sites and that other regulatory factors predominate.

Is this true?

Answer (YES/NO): NO